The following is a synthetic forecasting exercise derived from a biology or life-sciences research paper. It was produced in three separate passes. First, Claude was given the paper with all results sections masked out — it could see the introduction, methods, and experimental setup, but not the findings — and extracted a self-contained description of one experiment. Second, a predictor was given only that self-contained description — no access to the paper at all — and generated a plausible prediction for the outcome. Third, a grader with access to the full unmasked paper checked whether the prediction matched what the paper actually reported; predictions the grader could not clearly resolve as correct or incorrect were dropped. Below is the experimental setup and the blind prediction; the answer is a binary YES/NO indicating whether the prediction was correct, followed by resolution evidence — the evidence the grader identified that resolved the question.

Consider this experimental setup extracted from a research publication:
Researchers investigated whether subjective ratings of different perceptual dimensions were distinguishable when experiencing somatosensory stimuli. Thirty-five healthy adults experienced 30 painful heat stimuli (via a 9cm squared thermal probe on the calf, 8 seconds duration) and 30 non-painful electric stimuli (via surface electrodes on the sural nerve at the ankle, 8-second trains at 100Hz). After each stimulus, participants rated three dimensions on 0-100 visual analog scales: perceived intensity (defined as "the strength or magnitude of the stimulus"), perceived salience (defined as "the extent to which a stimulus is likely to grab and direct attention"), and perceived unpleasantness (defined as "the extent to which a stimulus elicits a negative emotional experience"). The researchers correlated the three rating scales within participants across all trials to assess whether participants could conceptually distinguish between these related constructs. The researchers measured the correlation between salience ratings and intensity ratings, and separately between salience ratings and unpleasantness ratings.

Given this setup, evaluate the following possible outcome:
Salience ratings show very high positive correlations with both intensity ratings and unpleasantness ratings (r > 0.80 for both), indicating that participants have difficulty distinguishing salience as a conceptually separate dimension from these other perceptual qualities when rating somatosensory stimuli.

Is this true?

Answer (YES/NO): NO